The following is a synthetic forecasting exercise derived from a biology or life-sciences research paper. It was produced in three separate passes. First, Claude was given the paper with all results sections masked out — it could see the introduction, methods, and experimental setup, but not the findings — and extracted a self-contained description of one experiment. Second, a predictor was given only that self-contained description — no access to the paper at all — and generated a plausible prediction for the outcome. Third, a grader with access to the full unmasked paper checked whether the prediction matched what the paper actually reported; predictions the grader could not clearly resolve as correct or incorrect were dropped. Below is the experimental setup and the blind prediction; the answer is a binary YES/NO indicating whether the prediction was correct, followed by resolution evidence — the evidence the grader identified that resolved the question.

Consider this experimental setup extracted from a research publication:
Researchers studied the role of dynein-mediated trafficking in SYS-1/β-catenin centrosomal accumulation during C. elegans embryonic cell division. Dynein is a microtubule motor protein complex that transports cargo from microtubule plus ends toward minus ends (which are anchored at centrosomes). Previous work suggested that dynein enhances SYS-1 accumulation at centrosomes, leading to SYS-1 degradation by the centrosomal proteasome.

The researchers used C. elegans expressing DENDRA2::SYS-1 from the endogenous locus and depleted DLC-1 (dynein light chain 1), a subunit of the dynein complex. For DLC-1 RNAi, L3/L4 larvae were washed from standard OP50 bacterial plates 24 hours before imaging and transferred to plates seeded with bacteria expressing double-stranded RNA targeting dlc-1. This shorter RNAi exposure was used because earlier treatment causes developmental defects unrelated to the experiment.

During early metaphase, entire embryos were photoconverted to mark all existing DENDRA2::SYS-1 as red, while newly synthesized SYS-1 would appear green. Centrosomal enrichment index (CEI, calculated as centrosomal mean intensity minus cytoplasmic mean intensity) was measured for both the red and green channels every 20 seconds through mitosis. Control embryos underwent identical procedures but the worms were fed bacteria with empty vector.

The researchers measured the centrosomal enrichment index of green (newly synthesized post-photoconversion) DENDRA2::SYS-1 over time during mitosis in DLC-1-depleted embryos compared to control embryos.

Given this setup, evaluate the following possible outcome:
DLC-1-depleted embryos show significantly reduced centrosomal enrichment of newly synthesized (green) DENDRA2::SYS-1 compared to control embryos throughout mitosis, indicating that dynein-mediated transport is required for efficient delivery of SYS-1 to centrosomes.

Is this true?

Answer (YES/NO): YES